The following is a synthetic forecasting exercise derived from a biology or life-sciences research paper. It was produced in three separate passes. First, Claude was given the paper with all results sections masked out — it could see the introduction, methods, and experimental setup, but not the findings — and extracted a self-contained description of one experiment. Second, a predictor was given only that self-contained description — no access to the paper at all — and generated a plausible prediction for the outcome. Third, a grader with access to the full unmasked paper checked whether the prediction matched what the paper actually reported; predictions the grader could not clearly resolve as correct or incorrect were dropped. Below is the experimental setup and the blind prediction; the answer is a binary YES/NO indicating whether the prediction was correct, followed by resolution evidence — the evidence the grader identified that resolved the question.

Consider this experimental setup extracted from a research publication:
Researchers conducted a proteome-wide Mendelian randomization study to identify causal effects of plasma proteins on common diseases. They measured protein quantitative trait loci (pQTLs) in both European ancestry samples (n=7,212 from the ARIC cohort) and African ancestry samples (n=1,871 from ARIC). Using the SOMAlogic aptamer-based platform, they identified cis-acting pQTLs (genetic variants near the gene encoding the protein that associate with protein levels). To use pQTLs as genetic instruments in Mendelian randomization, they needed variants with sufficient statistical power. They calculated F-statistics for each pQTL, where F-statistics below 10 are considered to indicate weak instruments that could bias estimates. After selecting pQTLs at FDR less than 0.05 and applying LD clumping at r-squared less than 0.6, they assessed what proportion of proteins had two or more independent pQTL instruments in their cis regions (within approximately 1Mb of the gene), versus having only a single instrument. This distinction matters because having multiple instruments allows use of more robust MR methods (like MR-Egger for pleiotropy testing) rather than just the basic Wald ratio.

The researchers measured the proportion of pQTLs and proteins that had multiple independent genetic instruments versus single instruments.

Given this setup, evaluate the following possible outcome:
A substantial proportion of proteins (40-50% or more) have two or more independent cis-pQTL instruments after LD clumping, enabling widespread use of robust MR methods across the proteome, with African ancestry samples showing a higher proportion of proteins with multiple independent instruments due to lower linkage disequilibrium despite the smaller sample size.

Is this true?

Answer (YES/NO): NO